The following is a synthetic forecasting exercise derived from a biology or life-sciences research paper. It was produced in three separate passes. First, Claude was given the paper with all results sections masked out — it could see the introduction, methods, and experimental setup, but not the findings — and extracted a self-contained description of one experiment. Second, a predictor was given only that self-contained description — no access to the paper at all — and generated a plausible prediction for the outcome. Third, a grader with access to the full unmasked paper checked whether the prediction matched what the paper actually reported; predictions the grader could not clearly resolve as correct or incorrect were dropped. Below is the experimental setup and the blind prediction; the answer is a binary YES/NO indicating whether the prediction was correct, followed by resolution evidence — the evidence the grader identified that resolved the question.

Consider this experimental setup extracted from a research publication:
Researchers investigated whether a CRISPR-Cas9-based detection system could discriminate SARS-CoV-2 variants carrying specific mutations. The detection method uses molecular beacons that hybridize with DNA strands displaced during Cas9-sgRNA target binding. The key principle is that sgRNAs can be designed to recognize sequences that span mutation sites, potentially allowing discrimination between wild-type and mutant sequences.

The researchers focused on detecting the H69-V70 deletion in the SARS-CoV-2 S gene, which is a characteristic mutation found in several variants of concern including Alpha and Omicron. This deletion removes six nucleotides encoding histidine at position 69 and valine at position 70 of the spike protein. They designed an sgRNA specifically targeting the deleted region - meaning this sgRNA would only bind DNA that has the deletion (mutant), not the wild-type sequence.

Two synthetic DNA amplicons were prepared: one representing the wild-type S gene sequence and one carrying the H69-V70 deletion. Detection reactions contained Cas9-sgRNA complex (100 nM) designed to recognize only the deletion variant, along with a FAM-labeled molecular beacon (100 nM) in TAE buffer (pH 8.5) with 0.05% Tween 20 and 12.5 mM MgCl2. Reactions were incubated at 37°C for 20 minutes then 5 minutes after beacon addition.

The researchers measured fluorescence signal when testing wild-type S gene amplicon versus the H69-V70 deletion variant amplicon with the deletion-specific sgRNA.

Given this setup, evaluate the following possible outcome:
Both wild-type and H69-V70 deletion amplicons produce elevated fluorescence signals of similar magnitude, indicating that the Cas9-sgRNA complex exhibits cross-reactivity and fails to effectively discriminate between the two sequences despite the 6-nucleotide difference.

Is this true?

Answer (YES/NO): NO